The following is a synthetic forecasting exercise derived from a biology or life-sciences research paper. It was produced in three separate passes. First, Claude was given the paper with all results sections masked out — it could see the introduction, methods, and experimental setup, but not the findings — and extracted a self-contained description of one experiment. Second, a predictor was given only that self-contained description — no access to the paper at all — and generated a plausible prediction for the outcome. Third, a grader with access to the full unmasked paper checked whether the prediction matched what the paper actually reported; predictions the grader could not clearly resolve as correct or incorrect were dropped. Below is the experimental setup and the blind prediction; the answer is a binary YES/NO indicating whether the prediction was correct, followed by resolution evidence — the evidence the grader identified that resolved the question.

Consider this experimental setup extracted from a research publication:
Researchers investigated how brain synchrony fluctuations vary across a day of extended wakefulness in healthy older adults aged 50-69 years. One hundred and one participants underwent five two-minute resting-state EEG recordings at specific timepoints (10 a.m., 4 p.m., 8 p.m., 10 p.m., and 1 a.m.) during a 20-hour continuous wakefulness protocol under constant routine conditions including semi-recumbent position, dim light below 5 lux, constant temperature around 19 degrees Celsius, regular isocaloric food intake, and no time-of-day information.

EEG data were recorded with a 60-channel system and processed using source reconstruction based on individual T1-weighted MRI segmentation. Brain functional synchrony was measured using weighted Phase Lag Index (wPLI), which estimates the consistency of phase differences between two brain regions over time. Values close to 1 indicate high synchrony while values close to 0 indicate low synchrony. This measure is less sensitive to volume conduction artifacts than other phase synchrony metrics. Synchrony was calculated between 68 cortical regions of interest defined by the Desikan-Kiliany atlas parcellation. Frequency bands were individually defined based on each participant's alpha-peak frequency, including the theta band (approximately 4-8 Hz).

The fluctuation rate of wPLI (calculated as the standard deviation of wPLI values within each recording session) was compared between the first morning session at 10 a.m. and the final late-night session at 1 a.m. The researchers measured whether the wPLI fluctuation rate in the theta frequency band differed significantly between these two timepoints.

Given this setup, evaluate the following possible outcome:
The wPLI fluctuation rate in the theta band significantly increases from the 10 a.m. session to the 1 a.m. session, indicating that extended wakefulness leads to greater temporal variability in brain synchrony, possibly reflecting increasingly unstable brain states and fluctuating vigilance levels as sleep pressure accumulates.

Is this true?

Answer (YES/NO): YES